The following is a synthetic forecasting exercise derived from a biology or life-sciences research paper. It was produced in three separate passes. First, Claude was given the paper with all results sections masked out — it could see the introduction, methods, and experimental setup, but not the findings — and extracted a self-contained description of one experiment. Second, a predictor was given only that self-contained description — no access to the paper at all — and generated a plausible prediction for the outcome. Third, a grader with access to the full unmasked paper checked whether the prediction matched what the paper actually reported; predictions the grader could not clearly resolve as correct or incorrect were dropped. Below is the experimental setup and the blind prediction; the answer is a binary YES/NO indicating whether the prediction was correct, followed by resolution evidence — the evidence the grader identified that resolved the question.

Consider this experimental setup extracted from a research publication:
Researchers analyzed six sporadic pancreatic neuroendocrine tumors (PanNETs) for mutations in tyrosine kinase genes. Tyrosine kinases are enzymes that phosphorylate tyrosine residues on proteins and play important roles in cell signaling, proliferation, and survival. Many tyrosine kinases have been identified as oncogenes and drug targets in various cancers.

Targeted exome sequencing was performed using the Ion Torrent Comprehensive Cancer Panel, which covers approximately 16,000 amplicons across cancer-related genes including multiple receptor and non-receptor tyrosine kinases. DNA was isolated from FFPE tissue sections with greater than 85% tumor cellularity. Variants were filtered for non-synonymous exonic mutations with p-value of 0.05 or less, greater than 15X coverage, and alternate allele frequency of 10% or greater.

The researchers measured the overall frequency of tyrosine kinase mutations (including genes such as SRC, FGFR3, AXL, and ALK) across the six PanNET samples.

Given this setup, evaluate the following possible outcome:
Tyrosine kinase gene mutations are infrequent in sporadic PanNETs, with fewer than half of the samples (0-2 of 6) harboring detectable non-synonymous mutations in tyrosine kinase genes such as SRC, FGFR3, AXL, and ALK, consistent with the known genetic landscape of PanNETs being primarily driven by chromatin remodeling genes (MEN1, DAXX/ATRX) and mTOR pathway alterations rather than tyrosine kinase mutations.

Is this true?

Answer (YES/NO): NO